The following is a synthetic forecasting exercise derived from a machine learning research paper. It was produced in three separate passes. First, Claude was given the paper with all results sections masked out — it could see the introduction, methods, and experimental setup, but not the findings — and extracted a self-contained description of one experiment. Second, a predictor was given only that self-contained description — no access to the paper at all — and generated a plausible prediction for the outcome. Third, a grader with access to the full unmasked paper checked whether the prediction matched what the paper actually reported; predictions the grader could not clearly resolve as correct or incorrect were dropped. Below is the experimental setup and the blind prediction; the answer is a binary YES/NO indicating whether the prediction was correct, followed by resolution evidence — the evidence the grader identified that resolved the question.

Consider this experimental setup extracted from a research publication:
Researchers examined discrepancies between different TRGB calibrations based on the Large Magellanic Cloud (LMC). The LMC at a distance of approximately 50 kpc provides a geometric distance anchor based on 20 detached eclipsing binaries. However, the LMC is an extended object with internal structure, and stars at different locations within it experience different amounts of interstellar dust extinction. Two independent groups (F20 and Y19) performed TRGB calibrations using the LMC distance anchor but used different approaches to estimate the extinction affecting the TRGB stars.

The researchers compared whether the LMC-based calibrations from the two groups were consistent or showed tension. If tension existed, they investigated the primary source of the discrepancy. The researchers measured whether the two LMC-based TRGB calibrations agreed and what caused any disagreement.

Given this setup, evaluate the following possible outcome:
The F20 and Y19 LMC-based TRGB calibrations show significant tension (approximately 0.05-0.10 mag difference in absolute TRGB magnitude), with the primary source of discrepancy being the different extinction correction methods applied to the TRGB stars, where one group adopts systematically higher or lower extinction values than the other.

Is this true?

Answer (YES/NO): YES